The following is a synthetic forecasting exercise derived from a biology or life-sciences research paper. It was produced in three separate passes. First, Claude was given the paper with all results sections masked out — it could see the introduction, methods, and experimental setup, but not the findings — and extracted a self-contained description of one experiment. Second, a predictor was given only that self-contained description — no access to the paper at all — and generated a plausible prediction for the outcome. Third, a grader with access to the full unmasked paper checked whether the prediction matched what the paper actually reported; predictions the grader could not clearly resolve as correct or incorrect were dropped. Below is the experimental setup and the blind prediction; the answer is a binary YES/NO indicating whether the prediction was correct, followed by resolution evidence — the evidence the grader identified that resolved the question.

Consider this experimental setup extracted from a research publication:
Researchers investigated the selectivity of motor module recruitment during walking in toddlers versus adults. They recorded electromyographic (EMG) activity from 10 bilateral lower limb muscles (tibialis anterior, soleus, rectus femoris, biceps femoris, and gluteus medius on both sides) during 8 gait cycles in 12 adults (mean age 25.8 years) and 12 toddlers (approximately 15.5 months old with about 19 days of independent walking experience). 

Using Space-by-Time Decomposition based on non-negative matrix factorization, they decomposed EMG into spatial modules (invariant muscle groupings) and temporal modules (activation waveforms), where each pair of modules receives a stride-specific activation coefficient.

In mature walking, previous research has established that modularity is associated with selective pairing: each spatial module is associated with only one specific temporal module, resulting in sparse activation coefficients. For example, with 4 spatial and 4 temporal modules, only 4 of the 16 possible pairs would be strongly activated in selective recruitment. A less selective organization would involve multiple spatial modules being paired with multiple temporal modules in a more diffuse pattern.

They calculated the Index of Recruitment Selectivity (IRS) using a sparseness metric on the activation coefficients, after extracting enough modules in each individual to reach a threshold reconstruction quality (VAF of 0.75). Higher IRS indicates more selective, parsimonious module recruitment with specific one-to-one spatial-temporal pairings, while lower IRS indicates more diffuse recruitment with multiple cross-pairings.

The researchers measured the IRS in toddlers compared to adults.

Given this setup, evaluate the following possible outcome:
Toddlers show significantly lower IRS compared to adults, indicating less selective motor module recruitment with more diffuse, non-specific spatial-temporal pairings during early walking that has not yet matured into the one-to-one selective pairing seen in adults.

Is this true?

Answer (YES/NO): YES